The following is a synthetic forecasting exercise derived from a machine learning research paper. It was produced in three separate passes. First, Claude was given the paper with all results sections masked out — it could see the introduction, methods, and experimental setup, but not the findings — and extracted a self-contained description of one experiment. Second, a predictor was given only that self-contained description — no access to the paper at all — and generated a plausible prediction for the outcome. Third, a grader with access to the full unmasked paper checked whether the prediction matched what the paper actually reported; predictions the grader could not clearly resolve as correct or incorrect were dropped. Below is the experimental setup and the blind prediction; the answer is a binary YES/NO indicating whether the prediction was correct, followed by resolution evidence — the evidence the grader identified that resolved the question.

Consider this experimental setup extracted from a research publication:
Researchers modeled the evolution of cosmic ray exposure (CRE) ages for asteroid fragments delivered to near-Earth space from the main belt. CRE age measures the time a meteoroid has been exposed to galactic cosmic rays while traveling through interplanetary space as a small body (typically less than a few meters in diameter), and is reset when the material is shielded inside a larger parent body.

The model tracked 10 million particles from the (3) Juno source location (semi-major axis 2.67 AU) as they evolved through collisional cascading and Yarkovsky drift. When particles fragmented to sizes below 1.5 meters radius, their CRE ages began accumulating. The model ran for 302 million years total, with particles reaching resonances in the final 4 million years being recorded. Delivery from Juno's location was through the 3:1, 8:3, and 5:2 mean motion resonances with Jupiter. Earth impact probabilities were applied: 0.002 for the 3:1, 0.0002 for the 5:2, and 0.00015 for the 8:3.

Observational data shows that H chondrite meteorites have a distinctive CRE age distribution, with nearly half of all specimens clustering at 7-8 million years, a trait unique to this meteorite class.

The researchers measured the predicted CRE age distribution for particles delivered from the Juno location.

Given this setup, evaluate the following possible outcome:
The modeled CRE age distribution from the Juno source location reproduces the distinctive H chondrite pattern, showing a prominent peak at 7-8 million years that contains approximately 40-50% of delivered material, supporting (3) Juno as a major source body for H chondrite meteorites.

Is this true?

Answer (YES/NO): NO